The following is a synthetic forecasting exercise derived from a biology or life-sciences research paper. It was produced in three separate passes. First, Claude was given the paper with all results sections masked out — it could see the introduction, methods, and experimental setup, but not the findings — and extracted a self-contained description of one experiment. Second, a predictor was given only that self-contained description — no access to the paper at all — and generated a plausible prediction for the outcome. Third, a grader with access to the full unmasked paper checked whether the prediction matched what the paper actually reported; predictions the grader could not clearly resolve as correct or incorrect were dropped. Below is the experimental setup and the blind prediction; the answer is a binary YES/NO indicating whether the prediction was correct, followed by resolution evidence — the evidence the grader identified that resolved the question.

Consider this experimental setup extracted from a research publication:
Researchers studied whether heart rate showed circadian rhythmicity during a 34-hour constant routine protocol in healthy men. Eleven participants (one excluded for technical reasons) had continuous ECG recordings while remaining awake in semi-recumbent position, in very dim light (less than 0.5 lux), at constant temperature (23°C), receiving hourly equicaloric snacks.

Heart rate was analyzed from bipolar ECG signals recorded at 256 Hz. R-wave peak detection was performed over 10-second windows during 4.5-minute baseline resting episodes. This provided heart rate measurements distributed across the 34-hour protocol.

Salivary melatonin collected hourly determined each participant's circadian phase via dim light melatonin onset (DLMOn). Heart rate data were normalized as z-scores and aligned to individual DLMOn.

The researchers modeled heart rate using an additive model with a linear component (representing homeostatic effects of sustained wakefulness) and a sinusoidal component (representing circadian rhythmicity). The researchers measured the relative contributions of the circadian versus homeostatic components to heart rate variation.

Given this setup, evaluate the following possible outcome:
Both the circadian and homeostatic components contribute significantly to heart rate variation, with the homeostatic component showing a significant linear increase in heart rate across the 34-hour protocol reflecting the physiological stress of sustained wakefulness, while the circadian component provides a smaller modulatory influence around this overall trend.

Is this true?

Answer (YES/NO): NO